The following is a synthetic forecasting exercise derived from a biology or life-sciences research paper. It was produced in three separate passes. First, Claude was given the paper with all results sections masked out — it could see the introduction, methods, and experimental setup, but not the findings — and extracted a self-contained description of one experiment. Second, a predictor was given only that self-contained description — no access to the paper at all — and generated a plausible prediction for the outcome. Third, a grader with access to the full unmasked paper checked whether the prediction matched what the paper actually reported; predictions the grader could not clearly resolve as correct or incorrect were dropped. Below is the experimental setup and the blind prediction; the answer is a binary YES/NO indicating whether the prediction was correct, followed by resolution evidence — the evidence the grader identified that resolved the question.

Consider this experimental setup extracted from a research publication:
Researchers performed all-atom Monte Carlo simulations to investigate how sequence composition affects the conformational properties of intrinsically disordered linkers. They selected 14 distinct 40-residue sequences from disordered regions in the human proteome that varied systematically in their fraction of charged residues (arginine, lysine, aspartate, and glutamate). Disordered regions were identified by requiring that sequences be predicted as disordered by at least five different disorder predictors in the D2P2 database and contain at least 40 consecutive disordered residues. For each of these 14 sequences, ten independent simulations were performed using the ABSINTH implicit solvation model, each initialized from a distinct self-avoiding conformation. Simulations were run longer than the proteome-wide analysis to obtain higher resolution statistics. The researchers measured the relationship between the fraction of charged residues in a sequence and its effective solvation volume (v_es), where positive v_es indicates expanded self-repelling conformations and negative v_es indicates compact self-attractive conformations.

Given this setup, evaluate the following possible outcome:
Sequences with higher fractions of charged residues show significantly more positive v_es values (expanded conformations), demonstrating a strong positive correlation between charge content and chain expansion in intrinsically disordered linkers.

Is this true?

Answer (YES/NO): YES